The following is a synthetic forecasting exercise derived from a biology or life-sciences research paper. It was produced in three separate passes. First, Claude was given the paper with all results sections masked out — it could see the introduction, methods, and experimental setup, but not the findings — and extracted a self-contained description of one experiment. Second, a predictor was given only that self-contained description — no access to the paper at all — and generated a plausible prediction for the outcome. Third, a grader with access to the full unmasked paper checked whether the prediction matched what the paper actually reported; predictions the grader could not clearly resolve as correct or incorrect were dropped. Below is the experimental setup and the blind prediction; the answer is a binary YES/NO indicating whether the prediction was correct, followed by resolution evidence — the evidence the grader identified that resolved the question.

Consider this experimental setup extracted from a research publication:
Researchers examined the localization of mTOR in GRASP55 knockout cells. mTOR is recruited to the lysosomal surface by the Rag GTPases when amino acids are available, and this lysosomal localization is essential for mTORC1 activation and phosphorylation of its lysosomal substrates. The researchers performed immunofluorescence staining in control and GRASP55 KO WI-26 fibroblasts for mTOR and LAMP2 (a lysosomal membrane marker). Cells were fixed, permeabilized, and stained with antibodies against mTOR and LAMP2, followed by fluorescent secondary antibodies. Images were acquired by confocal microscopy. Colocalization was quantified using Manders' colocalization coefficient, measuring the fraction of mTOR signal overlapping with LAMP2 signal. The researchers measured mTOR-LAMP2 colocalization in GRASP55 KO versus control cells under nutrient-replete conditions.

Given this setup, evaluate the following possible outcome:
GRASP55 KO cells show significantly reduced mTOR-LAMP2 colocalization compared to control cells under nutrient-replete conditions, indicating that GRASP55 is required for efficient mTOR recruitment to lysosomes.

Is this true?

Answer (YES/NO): YES